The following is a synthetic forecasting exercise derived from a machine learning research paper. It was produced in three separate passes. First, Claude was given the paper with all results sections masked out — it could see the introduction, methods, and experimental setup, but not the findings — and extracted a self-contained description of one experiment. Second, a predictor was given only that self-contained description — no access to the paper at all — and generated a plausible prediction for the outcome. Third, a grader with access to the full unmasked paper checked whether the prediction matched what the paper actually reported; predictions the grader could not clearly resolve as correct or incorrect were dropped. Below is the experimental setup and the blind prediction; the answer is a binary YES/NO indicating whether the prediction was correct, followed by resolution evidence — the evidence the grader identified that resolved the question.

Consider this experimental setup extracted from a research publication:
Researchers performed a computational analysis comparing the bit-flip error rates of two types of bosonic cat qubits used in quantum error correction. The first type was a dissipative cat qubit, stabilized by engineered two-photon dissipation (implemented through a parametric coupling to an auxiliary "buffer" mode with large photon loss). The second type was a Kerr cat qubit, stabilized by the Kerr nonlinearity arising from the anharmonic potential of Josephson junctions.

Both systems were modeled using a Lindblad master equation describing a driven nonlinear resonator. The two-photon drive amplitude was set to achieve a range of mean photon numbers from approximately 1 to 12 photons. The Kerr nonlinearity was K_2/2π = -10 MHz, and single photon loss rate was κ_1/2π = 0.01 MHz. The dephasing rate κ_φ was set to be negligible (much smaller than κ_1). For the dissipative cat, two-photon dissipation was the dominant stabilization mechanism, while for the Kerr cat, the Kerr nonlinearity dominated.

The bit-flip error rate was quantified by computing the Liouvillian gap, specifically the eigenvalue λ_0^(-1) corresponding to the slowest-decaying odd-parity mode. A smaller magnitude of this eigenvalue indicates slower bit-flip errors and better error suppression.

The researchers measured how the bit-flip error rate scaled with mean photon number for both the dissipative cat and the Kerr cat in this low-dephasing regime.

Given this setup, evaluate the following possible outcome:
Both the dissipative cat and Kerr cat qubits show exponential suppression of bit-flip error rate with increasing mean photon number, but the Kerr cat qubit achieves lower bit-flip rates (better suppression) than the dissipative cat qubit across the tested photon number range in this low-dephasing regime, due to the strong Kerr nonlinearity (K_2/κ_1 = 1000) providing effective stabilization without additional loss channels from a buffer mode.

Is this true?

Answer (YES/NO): NO